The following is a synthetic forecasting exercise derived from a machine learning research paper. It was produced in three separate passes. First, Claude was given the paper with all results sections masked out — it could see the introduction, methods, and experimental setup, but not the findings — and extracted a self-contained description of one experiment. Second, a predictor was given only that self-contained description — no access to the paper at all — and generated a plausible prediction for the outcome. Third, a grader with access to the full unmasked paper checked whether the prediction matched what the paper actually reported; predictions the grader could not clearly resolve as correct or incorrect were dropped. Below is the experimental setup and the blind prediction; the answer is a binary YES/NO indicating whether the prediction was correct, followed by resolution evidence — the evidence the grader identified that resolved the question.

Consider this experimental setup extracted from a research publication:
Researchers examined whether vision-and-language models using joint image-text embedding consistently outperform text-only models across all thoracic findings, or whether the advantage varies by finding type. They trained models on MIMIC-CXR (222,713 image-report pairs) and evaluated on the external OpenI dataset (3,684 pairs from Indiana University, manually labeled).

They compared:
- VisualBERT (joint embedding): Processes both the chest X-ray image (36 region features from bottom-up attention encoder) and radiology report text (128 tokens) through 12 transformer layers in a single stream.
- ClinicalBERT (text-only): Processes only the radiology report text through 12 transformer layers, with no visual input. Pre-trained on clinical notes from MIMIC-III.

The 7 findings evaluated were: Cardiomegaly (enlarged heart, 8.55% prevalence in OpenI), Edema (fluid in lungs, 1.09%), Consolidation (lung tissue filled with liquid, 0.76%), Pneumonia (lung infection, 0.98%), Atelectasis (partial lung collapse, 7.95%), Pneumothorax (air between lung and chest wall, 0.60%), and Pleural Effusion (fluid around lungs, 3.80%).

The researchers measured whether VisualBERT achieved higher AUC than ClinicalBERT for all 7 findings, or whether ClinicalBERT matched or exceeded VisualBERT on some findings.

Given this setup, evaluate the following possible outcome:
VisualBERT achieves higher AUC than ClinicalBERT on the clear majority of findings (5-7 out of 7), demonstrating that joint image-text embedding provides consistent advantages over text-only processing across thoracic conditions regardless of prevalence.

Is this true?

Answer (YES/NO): YES